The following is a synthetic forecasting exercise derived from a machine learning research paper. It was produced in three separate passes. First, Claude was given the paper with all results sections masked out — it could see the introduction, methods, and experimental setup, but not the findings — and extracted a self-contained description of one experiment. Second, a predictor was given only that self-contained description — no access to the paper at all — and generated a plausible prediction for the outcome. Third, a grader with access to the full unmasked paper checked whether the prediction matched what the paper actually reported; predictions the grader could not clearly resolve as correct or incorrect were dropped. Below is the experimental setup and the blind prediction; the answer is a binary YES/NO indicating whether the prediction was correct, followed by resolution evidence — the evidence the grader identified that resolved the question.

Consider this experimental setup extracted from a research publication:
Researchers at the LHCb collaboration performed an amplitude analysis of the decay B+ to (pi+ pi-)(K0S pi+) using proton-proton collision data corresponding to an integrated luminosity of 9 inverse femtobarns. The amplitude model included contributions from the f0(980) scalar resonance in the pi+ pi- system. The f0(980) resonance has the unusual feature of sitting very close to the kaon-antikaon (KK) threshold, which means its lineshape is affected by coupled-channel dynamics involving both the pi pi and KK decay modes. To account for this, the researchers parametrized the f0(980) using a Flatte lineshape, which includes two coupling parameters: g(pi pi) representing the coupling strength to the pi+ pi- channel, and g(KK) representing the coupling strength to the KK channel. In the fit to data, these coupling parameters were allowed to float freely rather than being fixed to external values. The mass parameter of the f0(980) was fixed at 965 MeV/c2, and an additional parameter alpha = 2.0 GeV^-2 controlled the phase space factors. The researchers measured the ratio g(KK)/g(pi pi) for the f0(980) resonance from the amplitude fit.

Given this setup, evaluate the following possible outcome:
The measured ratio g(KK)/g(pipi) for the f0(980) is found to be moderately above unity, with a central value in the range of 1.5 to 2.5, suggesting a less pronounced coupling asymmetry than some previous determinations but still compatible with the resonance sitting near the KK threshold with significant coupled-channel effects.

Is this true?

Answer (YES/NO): NO